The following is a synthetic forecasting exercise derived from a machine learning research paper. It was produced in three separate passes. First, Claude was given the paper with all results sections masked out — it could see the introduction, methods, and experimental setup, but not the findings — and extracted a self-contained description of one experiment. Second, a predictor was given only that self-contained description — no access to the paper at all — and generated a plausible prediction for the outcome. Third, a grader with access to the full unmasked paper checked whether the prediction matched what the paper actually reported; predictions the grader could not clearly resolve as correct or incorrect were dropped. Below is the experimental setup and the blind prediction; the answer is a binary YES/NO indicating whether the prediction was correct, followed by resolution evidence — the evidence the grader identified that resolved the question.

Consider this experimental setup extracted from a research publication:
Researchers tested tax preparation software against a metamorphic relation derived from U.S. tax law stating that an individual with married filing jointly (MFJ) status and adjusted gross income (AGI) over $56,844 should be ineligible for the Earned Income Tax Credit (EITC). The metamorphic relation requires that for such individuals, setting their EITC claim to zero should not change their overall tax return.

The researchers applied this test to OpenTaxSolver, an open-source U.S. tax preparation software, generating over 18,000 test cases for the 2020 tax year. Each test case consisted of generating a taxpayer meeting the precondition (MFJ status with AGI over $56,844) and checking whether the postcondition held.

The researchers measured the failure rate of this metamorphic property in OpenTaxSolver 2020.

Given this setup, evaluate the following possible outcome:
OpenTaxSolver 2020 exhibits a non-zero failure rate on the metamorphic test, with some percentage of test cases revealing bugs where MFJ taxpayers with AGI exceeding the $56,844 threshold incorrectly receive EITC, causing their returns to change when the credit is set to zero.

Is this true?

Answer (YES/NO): YES